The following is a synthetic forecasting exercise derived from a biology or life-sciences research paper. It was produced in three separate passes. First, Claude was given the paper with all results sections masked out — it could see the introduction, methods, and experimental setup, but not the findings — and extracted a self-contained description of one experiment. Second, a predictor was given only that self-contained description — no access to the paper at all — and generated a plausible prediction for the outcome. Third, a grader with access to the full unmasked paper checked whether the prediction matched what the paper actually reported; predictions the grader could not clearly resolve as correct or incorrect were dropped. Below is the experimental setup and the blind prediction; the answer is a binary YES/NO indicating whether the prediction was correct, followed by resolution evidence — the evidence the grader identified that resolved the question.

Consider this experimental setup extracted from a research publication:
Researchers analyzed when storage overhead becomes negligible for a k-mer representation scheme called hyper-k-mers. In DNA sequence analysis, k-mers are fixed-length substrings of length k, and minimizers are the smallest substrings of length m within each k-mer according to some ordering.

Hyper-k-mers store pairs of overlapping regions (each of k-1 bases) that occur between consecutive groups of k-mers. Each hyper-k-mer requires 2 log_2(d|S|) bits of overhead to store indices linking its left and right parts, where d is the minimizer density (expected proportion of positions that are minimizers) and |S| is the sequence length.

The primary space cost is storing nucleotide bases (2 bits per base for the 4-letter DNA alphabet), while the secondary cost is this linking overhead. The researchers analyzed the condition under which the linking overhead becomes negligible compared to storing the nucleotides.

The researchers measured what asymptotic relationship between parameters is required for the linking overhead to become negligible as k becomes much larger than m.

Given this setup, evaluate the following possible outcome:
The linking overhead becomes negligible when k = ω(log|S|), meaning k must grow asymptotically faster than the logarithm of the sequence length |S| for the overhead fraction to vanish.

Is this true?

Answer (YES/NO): NO